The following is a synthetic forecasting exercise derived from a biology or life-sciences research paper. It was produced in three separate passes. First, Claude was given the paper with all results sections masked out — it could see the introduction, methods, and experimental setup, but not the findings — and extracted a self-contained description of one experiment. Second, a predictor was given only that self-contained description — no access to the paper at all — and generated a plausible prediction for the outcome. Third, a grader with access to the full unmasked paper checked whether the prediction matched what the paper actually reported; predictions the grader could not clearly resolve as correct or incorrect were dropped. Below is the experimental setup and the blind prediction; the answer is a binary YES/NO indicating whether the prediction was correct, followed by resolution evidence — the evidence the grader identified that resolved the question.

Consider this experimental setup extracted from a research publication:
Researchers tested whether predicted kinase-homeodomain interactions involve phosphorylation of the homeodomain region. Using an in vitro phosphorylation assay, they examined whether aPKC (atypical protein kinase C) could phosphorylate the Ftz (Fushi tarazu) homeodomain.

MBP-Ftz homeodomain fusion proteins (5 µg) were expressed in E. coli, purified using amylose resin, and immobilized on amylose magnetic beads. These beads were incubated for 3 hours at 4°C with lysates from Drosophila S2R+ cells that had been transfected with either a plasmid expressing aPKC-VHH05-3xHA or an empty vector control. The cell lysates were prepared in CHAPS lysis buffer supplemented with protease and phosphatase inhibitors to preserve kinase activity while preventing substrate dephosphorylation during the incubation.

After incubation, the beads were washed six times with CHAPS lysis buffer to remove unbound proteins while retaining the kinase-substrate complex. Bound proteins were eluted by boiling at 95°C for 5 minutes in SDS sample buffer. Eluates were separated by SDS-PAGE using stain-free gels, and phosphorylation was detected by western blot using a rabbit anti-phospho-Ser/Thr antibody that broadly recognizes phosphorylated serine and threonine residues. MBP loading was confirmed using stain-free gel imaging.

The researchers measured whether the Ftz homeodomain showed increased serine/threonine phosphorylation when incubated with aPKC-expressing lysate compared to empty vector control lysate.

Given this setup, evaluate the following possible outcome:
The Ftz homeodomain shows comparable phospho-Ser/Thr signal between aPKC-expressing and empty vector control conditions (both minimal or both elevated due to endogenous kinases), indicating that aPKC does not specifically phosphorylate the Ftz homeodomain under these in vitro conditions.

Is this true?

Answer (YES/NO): NO